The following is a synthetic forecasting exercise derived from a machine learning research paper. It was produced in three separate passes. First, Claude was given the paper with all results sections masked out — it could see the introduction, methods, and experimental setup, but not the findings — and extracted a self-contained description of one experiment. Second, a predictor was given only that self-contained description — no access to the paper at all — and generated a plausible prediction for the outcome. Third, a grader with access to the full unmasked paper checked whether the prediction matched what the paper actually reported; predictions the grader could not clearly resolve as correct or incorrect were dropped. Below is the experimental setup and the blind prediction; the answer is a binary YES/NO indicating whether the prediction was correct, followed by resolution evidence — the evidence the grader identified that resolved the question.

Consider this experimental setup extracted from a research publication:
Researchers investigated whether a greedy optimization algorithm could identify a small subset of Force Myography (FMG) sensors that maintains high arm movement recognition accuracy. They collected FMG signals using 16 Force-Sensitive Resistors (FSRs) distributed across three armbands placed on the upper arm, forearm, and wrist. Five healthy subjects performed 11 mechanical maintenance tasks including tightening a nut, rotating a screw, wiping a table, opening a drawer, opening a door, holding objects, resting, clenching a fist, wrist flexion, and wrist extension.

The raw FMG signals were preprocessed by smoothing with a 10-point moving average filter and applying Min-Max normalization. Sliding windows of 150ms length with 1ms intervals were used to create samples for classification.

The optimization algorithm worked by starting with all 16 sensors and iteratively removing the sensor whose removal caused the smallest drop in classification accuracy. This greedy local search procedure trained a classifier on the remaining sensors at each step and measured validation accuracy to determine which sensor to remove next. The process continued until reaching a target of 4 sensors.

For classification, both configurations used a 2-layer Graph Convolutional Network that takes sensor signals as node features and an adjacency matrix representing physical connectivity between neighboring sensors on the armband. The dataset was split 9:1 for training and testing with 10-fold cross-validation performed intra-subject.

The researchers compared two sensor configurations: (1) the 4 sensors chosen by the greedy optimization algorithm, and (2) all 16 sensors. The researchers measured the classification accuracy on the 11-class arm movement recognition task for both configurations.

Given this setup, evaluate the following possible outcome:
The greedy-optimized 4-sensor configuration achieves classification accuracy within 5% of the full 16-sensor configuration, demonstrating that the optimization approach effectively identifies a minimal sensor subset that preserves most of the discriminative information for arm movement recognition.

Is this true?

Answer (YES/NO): YES